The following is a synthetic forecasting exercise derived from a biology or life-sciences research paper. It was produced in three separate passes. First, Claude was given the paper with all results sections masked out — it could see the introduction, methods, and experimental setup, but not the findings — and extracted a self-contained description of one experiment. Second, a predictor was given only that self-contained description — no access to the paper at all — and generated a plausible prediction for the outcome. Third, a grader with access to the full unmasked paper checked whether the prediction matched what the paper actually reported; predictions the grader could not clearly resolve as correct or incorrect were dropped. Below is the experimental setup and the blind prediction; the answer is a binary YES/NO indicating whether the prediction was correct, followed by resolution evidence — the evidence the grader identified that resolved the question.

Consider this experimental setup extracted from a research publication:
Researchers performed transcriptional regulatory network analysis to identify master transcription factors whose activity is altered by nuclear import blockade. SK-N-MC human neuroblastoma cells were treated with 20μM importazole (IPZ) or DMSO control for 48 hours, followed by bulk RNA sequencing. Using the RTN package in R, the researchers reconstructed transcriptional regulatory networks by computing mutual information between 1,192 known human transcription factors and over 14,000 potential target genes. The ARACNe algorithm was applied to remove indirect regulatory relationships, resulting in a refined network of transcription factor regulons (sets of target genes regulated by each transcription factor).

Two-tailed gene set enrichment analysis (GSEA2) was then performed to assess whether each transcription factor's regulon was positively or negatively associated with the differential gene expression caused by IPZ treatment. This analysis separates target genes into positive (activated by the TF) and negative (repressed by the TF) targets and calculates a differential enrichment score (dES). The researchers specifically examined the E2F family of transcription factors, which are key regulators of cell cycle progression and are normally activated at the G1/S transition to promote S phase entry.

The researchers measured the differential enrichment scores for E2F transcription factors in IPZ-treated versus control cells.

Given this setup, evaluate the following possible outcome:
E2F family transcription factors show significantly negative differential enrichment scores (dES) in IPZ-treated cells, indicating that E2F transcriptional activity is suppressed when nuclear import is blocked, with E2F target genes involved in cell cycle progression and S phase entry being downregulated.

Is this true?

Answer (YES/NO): NO